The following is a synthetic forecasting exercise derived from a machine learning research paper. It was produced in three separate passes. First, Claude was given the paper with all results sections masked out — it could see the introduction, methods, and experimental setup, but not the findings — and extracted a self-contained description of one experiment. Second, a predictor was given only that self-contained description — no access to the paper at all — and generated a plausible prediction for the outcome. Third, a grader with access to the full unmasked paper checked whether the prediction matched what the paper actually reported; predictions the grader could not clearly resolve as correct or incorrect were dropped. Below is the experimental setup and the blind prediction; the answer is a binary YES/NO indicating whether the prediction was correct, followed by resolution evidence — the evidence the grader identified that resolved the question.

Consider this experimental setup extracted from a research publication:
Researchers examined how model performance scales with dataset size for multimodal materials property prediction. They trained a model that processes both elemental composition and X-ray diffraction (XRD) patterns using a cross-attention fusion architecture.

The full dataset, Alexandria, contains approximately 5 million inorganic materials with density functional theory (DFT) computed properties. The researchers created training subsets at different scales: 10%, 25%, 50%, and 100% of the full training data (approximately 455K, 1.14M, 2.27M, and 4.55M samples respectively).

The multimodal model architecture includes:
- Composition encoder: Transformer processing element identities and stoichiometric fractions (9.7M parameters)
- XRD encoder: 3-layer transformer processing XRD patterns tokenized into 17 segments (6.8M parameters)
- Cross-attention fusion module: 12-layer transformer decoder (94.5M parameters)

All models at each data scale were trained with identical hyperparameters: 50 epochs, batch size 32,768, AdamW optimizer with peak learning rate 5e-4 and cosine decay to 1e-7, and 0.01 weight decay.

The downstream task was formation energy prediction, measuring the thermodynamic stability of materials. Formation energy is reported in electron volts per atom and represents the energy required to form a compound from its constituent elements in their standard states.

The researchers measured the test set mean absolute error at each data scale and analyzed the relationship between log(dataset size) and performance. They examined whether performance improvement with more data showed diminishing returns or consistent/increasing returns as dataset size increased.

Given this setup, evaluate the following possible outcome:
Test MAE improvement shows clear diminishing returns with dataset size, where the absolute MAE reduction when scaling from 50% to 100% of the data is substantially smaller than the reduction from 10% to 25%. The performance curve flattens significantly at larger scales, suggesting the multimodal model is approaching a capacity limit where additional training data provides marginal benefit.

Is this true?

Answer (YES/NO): NO